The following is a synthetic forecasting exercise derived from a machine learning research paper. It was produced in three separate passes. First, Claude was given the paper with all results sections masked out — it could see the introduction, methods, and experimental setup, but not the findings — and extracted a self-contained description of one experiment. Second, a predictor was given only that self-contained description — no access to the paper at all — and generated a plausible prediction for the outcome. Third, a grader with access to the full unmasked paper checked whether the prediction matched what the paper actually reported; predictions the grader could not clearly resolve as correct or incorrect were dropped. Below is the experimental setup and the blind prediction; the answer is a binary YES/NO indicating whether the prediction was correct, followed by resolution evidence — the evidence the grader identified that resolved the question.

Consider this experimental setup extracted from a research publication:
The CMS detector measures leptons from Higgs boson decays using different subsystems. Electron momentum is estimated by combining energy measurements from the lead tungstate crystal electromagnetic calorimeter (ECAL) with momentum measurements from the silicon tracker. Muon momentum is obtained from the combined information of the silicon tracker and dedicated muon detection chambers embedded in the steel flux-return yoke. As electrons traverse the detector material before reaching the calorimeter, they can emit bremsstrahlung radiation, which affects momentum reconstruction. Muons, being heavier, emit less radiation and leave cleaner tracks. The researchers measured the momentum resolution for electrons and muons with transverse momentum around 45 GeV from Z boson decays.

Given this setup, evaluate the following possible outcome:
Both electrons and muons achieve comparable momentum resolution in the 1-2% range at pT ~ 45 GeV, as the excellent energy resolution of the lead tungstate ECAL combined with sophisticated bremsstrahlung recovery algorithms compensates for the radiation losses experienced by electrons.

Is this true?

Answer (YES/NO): NO